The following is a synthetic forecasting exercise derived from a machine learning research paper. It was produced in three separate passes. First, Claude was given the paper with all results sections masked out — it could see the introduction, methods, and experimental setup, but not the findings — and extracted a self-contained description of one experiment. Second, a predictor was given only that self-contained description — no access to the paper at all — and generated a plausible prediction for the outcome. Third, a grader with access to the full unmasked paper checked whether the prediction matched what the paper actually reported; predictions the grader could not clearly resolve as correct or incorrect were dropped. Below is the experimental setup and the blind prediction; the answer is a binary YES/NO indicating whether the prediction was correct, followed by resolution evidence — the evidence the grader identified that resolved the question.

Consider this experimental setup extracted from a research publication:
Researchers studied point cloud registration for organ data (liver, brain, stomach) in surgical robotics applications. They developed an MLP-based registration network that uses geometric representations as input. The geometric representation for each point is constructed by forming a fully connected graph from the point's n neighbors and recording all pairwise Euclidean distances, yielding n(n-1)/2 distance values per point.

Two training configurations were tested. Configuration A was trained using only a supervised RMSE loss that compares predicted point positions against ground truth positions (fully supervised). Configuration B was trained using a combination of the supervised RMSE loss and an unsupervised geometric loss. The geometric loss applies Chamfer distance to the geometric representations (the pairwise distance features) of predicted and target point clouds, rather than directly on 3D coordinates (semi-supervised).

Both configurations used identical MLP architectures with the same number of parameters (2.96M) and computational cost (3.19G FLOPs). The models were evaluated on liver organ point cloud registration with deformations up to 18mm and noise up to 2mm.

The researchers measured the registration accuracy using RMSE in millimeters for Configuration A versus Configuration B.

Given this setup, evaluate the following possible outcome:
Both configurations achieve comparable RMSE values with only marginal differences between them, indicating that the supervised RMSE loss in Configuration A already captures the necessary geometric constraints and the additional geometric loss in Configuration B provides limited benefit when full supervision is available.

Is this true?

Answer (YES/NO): NO